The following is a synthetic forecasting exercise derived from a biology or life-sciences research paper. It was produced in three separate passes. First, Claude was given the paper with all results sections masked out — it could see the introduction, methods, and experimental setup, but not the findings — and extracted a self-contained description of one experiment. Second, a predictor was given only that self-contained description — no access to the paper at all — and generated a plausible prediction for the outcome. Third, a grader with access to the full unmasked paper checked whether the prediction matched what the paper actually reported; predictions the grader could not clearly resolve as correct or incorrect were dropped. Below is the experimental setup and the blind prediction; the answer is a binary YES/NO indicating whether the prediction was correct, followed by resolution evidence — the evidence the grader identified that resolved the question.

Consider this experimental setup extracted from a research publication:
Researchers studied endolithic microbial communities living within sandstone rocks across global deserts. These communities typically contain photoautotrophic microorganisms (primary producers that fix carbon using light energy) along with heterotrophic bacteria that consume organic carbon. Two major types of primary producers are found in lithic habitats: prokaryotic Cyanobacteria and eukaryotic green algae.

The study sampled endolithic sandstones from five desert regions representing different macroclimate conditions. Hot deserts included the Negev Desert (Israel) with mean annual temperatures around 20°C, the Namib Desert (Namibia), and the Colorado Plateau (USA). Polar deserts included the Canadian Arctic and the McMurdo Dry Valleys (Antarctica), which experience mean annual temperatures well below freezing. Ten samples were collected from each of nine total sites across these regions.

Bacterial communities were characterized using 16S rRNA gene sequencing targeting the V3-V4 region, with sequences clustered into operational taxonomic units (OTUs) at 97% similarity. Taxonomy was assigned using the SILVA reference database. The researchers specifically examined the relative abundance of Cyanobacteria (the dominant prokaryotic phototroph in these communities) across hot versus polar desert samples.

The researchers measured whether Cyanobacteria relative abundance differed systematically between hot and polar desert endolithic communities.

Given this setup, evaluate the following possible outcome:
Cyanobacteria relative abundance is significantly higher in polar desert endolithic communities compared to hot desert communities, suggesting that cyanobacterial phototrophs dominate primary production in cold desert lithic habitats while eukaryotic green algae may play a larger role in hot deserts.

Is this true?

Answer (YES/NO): NO